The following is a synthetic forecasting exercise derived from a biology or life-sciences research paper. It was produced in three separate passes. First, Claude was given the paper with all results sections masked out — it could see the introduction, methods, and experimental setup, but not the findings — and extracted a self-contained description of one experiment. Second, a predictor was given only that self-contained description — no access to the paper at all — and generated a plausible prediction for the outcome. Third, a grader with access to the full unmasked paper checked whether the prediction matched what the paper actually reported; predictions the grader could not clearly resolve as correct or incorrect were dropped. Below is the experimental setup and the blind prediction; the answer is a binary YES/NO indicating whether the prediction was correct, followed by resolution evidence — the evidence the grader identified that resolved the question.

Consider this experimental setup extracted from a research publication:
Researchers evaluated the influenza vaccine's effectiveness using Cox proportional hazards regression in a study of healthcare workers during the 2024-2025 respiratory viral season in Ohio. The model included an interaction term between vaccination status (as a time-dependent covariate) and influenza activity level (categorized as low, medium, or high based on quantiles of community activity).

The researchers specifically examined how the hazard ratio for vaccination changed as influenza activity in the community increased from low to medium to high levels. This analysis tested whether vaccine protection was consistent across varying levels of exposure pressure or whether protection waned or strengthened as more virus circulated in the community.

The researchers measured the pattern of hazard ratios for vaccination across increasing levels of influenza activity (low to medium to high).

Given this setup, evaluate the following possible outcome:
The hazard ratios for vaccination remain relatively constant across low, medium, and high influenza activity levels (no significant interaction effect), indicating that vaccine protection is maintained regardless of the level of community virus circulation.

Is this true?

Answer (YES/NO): NO